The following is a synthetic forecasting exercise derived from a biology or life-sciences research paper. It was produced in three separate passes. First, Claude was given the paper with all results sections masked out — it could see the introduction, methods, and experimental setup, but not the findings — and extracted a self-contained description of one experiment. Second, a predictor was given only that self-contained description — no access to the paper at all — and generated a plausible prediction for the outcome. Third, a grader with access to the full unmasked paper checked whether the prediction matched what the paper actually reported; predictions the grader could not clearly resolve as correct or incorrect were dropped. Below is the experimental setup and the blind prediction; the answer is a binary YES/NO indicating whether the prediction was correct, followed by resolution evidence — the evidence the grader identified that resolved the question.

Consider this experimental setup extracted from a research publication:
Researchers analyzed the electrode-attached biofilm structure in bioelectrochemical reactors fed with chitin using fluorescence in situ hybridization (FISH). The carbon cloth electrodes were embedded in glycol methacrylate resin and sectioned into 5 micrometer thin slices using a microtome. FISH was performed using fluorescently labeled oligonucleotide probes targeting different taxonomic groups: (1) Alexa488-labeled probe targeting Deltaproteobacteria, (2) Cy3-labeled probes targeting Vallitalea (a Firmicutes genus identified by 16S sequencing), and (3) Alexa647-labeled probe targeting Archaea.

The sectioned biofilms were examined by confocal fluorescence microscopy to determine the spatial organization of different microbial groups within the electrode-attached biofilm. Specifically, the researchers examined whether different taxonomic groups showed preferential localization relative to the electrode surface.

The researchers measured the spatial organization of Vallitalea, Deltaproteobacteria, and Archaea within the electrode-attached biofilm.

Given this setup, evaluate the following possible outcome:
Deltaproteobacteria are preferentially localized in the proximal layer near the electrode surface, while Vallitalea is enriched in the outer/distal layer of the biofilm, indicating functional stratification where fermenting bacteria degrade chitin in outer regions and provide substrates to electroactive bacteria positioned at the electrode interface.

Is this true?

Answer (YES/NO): NO